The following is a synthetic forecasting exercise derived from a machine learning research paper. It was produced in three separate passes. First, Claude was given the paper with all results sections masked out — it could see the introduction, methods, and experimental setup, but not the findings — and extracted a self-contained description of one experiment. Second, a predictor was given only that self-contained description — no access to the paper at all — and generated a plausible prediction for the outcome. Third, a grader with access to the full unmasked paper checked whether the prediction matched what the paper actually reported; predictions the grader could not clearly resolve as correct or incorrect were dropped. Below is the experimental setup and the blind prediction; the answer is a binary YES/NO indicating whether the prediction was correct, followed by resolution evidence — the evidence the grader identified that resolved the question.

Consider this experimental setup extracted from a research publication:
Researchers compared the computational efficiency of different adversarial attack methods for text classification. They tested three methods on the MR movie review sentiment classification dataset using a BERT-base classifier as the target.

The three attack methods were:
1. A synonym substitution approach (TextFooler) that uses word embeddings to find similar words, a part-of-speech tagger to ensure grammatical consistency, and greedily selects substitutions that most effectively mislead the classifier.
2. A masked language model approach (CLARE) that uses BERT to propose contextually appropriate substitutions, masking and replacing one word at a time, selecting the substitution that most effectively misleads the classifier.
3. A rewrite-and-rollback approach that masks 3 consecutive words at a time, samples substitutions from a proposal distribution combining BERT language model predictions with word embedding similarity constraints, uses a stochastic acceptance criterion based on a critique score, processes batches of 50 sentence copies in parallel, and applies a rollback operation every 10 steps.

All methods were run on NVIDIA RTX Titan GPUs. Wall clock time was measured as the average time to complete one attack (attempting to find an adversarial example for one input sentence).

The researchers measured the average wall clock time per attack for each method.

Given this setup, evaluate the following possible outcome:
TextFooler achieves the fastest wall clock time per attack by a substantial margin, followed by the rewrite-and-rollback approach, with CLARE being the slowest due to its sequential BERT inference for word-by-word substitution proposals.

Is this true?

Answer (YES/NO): NO